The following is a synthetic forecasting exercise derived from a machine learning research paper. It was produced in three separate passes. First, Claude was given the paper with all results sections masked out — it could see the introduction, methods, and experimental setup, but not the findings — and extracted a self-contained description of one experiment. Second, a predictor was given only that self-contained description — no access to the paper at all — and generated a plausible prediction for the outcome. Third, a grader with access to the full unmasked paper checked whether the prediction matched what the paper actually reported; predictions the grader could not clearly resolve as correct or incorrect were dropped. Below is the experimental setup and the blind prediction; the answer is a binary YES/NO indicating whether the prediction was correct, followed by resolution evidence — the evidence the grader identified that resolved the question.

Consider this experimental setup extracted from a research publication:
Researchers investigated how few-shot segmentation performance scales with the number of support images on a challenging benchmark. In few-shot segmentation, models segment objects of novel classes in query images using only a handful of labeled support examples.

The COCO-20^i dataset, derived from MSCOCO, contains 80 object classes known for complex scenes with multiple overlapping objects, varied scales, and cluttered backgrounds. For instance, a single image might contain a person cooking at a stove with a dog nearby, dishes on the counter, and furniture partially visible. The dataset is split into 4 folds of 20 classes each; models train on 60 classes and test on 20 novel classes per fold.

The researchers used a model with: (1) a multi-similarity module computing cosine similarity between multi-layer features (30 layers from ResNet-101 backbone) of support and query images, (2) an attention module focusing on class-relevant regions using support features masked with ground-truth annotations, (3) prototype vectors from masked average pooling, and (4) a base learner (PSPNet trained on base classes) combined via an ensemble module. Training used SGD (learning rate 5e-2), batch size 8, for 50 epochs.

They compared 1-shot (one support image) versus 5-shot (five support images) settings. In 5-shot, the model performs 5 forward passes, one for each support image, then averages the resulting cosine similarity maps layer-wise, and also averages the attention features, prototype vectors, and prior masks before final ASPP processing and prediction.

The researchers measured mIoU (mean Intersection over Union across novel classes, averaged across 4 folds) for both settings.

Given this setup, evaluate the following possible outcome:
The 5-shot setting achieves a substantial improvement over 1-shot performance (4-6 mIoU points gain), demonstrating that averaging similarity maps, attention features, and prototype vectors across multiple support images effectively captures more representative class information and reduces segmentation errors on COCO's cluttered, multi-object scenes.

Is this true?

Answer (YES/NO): YES